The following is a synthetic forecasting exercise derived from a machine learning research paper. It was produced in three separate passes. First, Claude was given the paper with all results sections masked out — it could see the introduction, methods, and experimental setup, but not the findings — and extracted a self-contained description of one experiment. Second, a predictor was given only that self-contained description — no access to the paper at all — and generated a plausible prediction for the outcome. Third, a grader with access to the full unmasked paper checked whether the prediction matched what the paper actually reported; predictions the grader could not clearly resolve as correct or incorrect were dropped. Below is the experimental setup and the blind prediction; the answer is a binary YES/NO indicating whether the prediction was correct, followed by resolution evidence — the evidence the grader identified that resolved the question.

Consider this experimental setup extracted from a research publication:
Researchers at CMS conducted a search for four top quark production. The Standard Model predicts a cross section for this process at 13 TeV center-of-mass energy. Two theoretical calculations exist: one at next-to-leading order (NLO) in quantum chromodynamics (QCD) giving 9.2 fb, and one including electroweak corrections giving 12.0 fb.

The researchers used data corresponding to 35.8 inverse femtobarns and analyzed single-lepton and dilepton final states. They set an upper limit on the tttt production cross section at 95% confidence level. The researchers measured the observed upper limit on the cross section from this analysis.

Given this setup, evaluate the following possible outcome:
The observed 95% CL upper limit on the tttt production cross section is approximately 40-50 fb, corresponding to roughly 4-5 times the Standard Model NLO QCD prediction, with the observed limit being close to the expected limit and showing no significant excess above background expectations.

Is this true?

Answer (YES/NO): YES